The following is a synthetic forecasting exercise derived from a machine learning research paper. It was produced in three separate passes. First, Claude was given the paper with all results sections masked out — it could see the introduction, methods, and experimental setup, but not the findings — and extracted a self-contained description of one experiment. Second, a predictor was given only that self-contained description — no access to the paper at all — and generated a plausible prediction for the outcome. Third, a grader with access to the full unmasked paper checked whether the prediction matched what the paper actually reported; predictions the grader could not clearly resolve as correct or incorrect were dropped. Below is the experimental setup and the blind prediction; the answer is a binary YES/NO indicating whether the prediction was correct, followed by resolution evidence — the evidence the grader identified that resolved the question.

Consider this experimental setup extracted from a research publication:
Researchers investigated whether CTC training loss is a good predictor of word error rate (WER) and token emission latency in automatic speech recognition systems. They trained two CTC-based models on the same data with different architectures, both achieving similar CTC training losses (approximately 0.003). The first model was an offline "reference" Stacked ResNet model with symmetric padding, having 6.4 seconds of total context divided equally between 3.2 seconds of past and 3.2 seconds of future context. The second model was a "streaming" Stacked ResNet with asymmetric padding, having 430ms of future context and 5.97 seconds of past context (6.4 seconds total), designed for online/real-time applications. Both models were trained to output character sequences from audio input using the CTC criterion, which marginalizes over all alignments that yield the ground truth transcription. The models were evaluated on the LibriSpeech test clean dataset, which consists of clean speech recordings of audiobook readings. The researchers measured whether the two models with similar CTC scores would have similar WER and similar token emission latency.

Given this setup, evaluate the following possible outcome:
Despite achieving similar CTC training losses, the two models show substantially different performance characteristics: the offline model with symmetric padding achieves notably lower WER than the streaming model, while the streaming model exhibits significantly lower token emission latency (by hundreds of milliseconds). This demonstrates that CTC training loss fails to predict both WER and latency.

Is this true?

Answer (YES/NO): NO